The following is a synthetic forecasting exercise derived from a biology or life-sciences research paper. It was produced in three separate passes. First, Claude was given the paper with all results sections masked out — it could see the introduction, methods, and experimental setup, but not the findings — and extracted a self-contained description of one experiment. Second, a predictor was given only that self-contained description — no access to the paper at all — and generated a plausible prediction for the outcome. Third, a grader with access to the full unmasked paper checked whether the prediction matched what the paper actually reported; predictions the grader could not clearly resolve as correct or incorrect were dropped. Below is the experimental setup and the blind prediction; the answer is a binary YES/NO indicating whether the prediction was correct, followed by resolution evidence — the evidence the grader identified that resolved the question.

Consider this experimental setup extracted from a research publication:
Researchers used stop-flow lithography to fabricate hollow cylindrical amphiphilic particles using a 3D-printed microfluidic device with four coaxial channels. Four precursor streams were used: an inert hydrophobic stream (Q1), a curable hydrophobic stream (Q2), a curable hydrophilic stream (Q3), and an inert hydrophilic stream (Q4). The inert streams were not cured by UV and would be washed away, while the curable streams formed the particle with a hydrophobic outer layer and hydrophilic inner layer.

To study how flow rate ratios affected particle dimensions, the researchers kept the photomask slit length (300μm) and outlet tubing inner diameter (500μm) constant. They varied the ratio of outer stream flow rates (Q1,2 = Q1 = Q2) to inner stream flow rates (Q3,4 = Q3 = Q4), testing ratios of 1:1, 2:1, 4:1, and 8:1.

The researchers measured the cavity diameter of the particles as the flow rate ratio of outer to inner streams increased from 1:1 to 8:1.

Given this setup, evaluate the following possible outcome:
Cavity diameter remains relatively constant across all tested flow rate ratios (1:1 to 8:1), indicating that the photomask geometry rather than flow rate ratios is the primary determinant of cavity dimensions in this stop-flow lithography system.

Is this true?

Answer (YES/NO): NO